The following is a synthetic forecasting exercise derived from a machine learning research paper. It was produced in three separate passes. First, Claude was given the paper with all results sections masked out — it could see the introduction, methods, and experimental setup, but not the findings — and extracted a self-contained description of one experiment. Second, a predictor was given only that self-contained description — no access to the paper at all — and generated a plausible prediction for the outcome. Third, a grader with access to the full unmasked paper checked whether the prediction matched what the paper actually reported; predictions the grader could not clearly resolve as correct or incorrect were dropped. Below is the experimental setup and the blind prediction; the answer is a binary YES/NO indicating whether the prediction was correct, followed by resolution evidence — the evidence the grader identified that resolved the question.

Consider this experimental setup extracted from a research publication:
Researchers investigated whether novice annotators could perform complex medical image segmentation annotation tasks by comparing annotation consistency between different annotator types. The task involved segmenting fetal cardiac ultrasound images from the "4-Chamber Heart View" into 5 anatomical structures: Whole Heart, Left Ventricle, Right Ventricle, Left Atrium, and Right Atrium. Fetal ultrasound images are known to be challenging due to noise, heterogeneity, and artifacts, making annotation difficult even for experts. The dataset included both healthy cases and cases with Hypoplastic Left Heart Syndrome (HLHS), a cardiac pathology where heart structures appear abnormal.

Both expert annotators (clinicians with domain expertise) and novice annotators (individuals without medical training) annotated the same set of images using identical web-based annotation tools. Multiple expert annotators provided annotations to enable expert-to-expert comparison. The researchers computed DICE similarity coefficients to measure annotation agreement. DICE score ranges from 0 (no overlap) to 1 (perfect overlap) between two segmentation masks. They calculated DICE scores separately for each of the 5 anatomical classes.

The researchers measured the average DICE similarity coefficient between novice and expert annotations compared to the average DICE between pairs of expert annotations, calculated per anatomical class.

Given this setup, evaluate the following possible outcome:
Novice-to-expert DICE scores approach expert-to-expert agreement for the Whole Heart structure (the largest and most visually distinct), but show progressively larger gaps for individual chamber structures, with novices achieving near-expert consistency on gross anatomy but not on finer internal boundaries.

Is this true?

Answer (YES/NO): NO